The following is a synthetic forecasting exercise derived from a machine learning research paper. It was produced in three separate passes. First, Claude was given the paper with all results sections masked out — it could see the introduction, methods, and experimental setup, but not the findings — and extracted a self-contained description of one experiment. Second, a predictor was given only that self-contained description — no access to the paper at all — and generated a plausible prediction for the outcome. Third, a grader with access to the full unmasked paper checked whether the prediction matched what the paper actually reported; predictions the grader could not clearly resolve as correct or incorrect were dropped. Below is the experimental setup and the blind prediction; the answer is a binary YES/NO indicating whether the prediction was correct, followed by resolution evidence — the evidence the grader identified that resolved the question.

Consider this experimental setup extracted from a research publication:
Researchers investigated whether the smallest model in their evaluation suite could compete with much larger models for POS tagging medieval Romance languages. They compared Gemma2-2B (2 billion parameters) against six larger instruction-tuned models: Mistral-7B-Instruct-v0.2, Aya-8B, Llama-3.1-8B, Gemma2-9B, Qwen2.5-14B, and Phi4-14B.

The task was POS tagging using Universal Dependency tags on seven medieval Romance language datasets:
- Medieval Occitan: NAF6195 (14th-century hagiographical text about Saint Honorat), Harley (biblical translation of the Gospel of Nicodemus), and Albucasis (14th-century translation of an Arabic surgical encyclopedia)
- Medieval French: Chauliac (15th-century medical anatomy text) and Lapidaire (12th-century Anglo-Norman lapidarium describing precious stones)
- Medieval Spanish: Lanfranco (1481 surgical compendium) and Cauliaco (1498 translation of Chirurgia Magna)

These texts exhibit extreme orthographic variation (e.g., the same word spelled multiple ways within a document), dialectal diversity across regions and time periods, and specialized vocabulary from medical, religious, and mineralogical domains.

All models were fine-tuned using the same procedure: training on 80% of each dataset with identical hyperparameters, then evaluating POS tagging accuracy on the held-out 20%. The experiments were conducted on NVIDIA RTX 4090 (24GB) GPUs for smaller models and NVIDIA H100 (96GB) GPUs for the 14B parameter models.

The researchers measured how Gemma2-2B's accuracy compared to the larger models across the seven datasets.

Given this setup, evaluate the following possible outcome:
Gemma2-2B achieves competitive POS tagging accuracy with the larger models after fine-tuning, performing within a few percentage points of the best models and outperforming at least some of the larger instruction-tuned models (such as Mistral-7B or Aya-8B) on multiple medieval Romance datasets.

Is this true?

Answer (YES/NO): YES